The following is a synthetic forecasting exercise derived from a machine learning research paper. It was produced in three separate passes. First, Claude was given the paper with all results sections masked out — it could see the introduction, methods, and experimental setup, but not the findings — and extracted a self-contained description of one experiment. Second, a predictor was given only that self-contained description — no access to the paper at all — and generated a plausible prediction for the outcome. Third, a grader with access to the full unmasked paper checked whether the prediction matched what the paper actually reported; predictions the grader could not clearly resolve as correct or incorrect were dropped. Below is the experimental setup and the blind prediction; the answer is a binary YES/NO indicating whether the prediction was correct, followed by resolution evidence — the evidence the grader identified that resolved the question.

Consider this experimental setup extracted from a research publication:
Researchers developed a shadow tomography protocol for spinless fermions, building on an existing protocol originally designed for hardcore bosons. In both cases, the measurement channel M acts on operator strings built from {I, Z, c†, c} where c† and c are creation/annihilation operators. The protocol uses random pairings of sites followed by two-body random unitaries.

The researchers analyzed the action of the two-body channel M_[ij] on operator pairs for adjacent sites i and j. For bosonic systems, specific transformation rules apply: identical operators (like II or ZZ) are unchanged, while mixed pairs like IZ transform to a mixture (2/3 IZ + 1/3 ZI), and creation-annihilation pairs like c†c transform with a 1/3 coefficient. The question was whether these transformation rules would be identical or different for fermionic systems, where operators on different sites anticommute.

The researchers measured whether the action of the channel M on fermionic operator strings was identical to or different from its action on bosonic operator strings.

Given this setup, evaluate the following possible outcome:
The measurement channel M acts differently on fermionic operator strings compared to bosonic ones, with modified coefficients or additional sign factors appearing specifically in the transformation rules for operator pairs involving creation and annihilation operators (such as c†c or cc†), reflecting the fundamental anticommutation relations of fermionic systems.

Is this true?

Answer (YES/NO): NO